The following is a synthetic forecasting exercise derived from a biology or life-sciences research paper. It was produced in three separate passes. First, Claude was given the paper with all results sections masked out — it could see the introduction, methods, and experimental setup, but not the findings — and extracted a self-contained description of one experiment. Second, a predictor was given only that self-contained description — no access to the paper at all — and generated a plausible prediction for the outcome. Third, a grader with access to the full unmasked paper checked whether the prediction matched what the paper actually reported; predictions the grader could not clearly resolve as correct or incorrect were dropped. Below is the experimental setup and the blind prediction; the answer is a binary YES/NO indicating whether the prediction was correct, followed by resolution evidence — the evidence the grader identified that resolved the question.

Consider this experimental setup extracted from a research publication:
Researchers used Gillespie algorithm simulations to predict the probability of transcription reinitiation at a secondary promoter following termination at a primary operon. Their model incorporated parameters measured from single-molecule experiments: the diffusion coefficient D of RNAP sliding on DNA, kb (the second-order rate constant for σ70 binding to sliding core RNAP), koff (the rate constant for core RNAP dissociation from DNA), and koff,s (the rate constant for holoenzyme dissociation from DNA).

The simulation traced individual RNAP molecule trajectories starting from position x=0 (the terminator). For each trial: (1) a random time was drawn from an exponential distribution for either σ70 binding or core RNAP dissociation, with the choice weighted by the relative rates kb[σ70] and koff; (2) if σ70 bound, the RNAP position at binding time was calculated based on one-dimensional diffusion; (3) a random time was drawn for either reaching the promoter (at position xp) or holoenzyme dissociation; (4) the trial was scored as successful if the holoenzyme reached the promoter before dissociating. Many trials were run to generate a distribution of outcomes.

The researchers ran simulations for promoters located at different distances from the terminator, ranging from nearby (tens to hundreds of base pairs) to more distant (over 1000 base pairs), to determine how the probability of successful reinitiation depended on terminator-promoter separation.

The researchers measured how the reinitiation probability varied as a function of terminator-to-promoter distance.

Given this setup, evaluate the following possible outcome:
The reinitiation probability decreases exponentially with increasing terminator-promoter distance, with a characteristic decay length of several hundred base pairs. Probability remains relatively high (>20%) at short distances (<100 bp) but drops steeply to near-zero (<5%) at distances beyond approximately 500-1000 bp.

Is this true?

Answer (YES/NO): NO